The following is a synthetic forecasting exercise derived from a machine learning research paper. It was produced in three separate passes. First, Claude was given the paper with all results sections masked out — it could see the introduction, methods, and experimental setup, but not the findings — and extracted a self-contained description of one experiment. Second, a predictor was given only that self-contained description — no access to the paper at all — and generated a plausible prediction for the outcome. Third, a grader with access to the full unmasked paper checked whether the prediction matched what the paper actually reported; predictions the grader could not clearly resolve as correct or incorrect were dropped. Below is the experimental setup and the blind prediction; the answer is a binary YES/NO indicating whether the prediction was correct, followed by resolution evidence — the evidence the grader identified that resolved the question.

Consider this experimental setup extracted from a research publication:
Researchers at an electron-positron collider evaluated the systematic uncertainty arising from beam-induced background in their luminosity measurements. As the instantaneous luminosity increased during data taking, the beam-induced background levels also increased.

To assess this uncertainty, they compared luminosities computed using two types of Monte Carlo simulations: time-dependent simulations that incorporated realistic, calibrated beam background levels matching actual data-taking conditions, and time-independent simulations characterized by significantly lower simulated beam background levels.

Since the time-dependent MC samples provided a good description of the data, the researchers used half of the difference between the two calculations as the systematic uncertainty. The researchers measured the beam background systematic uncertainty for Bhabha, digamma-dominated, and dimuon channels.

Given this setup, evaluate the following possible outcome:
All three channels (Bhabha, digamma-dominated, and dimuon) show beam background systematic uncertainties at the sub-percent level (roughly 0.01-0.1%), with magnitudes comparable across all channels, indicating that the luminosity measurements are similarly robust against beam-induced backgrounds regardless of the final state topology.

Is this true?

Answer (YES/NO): NO